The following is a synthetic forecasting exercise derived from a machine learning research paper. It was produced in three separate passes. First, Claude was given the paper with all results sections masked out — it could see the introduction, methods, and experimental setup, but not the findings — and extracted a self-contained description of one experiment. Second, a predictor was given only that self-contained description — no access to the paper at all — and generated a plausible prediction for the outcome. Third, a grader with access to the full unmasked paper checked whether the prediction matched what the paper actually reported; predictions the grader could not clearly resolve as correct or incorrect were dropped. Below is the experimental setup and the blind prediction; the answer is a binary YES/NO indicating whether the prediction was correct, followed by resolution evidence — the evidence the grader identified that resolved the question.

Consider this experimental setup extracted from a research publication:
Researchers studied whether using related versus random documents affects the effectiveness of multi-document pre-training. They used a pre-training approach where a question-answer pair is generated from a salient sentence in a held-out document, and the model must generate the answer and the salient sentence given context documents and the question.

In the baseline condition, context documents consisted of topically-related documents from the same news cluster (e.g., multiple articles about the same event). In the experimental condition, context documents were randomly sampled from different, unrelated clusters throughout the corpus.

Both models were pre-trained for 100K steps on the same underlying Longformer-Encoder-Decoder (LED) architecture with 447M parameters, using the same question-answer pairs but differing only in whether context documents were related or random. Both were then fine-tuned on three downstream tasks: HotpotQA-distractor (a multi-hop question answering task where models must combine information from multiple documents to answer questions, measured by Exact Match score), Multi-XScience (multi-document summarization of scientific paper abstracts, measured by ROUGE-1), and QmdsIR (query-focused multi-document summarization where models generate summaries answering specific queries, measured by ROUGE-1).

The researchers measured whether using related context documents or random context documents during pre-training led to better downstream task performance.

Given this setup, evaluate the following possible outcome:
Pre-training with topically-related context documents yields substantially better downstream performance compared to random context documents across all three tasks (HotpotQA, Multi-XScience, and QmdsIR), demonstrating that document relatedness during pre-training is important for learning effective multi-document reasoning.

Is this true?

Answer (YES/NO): YES